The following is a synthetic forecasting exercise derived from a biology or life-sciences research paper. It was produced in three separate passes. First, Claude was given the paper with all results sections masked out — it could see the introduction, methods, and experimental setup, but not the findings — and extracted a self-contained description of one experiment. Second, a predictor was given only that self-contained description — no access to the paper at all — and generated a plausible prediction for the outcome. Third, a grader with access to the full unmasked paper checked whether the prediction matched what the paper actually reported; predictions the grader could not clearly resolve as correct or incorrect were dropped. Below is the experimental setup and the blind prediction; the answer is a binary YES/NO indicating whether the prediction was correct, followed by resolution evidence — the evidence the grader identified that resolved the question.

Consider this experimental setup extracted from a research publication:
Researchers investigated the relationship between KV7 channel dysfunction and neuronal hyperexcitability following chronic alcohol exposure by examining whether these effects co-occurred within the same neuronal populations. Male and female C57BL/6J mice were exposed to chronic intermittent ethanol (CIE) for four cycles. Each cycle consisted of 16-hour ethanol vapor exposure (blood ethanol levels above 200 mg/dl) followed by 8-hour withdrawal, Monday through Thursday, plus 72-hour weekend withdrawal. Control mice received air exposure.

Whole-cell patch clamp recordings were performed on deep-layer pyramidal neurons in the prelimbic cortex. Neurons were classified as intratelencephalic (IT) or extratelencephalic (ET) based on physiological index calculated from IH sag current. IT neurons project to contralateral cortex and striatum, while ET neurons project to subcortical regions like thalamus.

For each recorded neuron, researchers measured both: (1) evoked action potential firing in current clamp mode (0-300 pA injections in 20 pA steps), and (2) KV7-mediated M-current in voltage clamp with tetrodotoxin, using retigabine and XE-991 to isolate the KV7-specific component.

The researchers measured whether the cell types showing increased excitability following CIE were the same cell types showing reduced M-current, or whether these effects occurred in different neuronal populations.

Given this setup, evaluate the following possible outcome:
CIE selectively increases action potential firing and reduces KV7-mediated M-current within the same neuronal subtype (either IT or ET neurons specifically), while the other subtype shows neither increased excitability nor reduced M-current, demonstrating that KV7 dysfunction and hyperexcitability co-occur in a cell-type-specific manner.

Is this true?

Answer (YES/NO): YES